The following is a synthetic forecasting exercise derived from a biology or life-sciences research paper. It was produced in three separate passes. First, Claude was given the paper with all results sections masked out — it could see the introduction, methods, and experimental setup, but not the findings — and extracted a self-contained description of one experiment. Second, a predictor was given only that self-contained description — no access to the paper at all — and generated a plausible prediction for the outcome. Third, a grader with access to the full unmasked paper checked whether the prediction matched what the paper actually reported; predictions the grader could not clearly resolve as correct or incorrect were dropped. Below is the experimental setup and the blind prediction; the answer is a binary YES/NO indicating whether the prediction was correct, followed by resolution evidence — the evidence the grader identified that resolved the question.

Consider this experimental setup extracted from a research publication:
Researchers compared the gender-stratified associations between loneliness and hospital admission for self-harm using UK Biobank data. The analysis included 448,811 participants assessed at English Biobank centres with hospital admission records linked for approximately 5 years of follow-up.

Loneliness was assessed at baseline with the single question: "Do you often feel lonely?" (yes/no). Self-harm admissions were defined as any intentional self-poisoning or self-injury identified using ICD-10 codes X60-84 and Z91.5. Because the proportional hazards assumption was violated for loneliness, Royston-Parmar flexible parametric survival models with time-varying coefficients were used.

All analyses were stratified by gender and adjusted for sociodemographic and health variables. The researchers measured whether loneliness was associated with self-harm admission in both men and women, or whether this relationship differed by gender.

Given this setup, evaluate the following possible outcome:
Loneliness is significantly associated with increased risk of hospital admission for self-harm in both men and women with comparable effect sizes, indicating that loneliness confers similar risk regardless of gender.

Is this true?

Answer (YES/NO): YES